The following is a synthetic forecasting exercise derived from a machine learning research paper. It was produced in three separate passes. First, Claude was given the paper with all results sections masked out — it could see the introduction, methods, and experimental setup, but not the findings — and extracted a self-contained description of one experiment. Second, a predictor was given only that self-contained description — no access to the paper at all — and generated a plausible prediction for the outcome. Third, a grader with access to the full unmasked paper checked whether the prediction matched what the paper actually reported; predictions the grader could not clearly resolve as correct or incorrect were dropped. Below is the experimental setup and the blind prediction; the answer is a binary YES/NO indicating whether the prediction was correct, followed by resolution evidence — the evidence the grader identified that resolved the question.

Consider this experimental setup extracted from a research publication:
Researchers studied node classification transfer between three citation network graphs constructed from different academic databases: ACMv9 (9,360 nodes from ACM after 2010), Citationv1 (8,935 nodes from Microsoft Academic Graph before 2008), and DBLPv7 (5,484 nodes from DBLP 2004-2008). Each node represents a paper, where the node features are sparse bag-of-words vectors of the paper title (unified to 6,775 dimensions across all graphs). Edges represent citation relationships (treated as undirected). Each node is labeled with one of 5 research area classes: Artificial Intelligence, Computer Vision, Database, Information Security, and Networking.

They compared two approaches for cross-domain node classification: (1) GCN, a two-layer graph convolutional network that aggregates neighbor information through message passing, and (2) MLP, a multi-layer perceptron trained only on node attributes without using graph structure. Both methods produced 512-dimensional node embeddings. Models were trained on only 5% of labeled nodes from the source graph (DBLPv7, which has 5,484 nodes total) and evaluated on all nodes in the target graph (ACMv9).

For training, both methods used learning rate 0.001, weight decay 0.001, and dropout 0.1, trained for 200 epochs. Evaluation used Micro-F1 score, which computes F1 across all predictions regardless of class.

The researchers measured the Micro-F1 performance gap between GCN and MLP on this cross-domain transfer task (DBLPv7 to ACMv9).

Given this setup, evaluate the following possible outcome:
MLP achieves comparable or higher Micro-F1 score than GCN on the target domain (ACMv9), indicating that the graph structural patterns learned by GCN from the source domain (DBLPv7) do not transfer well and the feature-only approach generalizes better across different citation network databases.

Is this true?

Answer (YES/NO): NO